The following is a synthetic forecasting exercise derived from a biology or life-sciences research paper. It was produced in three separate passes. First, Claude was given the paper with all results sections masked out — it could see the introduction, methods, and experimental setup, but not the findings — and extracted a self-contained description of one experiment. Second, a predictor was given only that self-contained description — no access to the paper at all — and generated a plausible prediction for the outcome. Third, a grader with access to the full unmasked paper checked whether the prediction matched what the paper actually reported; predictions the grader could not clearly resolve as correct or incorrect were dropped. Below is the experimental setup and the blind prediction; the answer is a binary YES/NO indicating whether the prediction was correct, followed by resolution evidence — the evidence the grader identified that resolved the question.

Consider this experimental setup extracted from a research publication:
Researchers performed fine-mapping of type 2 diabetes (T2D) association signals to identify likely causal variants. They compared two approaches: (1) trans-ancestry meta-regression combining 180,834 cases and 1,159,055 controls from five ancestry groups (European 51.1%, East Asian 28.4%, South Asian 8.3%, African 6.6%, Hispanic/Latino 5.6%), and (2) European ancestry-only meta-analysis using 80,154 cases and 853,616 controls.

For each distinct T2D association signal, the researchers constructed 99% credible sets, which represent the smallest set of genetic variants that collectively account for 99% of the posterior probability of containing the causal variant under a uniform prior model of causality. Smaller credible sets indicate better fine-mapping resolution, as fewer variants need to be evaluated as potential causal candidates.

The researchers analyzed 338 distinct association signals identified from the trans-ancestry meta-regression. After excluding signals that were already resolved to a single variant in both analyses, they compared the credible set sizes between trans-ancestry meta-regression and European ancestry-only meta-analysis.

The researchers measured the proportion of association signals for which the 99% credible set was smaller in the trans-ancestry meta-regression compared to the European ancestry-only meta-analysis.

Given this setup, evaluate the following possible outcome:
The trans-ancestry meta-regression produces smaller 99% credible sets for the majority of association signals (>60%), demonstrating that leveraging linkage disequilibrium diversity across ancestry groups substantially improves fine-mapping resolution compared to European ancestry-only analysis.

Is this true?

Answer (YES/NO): YES